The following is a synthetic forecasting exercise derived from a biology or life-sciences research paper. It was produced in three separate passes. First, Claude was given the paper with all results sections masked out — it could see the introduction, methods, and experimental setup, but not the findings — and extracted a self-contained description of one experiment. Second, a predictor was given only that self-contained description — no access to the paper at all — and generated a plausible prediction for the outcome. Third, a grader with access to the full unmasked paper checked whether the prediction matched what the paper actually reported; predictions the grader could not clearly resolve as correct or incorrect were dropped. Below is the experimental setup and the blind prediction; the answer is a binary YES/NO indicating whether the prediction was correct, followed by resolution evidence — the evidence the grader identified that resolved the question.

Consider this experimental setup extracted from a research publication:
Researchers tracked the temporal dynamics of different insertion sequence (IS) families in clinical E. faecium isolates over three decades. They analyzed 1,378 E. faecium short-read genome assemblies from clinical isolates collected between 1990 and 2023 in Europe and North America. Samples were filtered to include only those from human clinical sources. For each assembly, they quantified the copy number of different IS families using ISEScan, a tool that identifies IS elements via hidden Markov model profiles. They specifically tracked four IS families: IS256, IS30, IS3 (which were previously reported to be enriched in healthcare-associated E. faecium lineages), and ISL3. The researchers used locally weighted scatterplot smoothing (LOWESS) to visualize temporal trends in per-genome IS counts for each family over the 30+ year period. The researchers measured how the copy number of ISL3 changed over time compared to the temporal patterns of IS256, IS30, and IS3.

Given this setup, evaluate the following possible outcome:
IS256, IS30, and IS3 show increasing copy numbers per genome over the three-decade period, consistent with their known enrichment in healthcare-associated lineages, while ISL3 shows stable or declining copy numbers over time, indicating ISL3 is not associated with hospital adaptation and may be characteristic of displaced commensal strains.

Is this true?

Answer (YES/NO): NO